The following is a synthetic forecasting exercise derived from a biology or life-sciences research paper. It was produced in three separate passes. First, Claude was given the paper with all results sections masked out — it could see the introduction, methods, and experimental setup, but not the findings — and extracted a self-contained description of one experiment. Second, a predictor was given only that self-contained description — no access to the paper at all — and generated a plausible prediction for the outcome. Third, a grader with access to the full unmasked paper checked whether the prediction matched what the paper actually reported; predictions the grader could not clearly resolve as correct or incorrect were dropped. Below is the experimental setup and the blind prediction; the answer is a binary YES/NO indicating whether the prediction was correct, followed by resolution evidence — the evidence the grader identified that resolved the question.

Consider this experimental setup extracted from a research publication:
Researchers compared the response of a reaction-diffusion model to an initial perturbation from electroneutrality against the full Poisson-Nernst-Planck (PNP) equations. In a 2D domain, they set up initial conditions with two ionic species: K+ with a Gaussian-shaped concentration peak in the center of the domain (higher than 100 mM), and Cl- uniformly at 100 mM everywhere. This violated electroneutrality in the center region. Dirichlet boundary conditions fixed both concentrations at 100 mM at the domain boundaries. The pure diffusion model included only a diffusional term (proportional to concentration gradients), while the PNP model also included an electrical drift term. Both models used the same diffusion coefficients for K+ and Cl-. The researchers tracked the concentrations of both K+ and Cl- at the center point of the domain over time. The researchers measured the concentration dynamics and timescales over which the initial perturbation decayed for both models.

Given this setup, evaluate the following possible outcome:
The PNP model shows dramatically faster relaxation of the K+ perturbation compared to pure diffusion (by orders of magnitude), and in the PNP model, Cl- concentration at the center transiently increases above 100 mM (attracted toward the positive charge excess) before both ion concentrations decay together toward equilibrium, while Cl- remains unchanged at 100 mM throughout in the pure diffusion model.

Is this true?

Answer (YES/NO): YES